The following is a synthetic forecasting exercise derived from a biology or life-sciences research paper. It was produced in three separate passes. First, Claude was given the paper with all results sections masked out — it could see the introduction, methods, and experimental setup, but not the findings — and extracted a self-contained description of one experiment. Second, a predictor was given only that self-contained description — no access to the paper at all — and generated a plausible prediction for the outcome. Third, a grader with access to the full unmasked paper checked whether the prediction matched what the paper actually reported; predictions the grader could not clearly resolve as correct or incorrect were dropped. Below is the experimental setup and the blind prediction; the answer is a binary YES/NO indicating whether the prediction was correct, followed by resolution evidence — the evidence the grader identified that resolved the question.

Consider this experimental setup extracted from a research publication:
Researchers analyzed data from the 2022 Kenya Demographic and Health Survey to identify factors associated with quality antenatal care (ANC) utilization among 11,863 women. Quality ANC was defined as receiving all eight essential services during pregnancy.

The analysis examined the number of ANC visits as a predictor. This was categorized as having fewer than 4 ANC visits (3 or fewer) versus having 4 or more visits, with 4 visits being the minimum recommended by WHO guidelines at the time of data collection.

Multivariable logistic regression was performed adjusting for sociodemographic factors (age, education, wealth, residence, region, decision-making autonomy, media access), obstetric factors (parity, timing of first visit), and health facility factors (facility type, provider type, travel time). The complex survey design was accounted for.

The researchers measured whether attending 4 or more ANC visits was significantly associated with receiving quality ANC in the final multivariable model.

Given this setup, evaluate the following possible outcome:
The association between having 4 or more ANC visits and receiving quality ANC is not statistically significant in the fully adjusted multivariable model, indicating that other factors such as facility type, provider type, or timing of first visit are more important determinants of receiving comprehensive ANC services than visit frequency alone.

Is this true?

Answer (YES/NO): NO